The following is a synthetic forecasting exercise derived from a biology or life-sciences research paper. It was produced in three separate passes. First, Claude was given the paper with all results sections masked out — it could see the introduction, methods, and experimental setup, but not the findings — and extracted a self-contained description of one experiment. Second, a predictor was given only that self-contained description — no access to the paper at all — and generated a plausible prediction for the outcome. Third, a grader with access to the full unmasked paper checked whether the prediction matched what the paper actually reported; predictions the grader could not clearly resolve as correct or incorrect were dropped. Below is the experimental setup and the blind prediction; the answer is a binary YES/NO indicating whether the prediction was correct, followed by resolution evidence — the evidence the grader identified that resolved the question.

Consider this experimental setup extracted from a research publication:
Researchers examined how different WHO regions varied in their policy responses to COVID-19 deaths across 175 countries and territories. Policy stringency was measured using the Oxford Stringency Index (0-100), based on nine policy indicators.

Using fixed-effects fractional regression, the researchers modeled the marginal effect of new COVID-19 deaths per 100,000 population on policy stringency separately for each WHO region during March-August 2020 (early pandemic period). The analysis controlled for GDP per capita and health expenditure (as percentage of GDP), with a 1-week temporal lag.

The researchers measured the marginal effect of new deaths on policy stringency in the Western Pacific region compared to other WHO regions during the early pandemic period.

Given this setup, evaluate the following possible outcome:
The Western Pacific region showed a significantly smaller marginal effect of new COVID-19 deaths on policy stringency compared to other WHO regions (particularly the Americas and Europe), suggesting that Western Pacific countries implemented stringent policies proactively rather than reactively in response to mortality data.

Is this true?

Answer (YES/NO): NO